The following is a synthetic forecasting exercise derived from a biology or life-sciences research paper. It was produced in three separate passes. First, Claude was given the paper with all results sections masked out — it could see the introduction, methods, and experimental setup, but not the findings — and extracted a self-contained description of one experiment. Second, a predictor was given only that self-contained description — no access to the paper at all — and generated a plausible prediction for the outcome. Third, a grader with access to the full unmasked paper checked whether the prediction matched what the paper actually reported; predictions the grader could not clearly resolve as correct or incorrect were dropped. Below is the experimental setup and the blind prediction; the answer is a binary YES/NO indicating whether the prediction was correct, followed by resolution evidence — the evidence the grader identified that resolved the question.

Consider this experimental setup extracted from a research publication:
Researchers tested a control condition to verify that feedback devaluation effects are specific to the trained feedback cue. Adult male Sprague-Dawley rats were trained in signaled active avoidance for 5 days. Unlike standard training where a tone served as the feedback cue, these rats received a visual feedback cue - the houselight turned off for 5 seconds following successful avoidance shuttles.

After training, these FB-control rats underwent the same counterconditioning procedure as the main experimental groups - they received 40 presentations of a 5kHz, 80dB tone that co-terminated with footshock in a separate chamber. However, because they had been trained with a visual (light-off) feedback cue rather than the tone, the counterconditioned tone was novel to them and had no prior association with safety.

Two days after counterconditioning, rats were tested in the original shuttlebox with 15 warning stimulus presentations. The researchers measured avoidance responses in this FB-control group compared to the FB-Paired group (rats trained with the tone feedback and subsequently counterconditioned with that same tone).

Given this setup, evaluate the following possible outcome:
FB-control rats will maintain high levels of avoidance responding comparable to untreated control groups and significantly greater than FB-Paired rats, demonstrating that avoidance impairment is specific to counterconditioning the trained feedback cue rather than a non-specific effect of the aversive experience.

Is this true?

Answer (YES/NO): YES